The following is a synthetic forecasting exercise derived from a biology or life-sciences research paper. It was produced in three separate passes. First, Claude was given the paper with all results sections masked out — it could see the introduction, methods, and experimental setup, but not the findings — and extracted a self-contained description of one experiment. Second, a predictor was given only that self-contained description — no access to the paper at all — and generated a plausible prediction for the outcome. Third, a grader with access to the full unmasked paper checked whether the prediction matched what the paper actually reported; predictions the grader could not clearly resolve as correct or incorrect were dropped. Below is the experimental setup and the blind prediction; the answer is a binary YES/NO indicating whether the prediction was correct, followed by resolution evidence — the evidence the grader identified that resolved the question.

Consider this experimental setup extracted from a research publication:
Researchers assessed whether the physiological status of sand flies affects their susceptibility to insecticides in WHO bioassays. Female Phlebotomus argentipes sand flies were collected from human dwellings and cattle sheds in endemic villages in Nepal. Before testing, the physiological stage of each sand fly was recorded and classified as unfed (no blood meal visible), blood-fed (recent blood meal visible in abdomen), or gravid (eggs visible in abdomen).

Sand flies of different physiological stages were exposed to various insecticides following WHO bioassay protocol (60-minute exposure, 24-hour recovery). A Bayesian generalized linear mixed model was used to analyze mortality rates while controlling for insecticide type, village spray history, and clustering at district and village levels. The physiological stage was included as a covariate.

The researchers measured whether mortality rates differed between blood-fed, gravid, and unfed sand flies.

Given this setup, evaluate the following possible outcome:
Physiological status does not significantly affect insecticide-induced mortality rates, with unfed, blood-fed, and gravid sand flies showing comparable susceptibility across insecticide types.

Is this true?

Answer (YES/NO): NO